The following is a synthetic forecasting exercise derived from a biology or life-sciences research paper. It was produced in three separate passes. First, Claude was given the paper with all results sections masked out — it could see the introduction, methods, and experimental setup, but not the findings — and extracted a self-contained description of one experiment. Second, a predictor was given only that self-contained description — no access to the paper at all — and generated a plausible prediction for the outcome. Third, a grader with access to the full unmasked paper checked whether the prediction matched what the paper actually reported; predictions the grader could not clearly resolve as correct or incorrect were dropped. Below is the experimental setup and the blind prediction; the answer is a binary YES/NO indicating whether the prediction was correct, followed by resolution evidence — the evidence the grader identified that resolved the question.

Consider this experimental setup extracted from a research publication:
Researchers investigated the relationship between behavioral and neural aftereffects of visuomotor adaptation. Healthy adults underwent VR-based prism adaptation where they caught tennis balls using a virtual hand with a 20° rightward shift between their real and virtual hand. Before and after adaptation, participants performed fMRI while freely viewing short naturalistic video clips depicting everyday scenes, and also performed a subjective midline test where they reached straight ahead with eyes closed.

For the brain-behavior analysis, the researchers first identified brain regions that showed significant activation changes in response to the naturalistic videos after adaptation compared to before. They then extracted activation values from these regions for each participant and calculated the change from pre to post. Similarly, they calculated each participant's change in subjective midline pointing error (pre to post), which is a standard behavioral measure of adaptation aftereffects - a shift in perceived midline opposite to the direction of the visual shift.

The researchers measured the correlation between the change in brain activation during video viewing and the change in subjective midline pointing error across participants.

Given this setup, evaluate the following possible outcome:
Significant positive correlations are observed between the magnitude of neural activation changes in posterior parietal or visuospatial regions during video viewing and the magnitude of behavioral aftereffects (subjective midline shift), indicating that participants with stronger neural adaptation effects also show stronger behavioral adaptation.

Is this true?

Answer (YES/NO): YES